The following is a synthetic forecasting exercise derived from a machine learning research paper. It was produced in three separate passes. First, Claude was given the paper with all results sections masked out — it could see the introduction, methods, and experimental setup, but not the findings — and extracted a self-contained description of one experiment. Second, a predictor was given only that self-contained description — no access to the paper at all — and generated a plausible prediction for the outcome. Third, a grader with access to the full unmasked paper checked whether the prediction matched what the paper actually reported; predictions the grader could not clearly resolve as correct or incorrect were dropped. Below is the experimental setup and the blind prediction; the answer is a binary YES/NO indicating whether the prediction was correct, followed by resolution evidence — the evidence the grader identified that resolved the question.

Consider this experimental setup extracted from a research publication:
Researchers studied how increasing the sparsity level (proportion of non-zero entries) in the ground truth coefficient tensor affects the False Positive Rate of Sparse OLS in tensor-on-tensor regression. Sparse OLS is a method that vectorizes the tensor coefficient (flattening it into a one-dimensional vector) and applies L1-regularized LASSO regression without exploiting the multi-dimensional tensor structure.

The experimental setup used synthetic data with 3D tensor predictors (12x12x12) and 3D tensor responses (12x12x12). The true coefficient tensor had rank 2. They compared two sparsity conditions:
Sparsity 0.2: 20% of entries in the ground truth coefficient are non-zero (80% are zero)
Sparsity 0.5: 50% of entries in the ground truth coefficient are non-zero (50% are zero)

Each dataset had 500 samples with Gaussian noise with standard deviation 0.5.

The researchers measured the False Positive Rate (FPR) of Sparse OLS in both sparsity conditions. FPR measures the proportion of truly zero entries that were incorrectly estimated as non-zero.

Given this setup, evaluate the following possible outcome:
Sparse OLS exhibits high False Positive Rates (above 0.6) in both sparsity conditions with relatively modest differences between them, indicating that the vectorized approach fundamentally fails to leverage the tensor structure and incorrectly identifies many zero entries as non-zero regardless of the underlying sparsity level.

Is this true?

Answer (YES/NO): NO